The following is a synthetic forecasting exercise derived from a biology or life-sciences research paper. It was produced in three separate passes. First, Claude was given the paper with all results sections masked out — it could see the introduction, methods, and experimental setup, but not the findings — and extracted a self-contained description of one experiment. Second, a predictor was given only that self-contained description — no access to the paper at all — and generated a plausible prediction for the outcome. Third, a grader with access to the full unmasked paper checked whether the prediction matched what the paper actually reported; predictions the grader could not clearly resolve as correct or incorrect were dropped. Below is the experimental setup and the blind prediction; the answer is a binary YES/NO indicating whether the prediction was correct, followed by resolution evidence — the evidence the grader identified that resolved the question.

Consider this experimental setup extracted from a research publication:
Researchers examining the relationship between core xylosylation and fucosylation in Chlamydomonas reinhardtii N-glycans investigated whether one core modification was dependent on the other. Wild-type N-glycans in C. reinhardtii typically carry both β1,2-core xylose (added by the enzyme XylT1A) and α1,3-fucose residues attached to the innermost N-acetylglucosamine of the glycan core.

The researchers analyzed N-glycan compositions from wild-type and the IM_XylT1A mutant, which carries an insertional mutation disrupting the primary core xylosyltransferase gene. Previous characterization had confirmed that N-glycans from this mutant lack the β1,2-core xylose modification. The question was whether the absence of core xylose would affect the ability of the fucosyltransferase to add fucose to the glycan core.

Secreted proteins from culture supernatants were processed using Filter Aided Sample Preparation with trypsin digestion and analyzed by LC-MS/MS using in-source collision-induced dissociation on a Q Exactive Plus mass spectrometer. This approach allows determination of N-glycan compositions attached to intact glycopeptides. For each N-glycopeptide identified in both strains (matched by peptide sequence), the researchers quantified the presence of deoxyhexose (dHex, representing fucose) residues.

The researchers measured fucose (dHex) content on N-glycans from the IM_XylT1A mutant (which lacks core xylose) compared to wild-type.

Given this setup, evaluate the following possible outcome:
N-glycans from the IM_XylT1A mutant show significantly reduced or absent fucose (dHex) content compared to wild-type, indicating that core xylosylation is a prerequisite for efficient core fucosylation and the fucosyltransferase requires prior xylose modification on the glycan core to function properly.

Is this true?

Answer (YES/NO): NO